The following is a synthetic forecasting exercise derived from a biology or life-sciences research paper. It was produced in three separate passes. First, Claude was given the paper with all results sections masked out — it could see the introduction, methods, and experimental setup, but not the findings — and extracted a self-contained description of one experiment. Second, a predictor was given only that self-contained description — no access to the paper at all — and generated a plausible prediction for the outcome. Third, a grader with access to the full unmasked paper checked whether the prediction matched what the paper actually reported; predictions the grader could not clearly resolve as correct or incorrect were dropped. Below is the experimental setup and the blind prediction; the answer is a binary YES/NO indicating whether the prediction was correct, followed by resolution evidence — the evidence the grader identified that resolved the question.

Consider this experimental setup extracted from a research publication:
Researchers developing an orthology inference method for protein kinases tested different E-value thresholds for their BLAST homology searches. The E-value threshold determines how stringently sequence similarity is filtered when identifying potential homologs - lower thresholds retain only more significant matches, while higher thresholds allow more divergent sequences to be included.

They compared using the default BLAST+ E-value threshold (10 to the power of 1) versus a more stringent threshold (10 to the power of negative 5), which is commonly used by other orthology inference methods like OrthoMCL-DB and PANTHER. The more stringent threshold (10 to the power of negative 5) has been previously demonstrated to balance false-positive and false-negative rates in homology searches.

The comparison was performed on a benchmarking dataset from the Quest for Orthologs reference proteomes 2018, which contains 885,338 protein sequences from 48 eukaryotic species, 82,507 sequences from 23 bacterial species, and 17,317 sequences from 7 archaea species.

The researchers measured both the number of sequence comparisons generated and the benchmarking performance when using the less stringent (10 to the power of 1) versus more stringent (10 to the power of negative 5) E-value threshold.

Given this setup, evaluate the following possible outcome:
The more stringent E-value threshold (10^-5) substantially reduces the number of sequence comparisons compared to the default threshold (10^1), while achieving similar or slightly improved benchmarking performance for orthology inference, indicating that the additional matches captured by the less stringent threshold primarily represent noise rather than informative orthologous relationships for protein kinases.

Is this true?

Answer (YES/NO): YES